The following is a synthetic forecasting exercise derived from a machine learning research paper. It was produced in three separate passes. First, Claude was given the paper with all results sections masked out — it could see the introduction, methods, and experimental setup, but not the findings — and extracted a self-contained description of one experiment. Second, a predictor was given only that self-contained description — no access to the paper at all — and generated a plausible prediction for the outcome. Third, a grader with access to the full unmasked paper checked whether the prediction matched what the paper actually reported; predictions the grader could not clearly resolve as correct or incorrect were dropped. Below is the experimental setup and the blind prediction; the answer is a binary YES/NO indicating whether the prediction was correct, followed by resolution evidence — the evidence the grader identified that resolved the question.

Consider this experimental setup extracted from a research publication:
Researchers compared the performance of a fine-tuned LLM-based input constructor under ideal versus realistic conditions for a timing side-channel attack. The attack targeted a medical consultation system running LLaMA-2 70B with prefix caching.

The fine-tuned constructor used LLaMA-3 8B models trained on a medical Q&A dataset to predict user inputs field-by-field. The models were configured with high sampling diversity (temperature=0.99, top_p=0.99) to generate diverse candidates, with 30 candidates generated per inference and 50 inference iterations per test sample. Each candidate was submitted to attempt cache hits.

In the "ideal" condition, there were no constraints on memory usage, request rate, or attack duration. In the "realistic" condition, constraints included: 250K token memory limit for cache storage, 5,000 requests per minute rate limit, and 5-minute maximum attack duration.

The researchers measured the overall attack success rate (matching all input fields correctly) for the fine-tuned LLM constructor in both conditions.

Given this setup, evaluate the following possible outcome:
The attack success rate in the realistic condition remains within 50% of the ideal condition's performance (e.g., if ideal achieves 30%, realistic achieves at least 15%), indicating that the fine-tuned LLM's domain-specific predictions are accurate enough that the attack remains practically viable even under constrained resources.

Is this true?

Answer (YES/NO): NO